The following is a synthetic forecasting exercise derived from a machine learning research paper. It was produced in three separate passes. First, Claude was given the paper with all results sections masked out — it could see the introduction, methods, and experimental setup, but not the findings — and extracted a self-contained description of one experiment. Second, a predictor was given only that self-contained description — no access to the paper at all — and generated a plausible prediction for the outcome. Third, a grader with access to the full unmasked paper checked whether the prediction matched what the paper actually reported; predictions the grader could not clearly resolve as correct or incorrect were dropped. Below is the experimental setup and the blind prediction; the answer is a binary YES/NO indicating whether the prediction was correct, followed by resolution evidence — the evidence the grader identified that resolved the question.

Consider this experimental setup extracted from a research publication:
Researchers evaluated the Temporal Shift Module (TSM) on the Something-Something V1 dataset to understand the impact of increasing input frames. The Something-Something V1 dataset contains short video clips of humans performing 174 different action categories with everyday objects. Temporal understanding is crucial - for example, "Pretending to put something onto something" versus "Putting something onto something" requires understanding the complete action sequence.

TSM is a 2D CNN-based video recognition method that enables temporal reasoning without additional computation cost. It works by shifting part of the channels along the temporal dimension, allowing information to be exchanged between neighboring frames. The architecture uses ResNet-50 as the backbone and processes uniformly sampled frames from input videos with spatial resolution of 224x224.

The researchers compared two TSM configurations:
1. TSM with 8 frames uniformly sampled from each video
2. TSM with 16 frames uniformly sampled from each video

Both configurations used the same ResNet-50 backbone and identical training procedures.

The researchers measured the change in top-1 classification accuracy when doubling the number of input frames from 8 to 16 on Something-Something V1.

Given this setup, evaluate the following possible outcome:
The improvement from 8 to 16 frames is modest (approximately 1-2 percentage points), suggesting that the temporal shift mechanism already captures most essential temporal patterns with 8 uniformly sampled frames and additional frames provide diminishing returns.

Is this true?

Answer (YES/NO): YES